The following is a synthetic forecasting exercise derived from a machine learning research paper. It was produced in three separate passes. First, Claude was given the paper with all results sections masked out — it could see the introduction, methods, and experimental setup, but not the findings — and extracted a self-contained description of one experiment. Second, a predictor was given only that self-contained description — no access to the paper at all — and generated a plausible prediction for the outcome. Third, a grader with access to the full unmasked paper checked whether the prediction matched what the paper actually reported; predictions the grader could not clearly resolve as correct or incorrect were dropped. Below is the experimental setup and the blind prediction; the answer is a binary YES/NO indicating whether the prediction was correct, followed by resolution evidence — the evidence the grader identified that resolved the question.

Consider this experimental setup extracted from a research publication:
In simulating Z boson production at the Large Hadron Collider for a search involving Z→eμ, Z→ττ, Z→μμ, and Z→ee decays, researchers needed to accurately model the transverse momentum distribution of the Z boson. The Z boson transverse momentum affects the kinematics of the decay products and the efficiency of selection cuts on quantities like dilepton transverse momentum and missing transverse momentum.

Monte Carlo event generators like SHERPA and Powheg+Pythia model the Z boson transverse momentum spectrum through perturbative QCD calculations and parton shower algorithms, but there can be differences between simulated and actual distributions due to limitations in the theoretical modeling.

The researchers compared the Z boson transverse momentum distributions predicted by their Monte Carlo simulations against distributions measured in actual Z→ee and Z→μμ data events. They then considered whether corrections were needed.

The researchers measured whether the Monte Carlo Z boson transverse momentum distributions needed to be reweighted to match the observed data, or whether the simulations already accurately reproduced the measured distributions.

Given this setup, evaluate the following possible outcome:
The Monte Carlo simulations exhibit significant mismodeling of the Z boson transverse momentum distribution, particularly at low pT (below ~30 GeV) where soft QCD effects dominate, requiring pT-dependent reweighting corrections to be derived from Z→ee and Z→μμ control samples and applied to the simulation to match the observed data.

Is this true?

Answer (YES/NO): NO